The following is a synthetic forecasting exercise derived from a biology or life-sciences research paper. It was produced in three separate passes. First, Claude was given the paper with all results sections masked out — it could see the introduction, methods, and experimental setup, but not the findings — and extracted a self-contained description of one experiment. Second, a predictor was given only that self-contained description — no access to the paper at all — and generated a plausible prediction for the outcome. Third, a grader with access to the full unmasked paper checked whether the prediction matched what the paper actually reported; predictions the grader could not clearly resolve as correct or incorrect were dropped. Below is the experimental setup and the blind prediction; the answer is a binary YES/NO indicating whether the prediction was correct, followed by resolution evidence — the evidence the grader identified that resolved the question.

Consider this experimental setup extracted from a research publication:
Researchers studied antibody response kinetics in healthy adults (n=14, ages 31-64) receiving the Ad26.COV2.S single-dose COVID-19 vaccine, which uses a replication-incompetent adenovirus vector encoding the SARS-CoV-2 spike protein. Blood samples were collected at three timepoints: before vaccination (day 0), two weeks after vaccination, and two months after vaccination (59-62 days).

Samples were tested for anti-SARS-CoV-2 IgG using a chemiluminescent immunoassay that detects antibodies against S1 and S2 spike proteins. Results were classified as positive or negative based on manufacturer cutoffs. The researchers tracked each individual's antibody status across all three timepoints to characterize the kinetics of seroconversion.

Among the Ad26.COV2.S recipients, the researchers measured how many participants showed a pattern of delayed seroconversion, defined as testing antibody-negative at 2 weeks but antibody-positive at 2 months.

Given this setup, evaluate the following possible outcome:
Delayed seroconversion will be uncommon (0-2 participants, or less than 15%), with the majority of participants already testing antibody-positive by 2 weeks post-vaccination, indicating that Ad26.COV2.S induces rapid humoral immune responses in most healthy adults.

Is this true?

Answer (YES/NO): NO